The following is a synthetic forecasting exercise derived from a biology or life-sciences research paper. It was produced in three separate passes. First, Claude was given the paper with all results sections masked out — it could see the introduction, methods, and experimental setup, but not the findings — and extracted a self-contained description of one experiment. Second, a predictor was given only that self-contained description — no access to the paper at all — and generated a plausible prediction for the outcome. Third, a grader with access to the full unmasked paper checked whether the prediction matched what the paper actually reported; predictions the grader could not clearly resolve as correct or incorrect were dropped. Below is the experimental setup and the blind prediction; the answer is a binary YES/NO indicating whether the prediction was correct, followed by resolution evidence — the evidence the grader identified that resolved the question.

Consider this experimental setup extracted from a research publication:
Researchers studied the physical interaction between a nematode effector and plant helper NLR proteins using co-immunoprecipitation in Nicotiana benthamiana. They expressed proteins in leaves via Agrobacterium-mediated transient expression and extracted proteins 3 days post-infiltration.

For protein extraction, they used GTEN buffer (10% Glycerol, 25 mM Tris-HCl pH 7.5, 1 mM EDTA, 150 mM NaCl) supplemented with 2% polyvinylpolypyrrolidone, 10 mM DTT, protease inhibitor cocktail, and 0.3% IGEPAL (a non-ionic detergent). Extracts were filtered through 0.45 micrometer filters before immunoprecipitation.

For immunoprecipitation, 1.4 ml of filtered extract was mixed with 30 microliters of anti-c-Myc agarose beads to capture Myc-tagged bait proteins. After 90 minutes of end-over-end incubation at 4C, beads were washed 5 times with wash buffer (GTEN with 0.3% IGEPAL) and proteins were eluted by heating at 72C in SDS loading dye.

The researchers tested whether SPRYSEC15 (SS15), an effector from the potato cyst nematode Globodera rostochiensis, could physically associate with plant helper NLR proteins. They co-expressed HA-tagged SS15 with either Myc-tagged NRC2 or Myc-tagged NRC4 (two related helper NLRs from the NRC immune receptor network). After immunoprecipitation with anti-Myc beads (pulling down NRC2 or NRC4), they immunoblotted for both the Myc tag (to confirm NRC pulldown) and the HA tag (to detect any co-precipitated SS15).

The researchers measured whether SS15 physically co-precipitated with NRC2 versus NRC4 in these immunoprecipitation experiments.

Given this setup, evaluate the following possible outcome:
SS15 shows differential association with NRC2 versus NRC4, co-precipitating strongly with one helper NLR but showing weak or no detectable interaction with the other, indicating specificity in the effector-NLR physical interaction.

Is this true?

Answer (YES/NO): YES